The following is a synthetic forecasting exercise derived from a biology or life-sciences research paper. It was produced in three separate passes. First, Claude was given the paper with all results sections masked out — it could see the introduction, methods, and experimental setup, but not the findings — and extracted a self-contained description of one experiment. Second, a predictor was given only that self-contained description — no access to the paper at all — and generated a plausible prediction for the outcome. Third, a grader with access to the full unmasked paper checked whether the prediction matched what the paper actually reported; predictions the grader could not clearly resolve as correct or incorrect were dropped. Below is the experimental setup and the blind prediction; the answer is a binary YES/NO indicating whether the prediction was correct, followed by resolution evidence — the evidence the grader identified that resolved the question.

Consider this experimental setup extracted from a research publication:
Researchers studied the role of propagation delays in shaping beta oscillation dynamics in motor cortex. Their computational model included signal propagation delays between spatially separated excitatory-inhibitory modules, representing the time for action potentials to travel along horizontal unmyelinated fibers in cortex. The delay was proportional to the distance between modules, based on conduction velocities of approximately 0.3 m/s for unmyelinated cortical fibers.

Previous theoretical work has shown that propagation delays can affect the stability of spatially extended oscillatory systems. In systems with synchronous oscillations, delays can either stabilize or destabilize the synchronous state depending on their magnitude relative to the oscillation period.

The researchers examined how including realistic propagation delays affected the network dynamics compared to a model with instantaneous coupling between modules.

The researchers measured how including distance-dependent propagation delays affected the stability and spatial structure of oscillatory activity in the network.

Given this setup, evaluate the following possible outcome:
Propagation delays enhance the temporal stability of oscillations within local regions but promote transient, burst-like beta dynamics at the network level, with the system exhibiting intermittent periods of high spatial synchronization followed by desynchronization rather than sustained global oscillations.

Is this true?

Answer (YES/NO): NO